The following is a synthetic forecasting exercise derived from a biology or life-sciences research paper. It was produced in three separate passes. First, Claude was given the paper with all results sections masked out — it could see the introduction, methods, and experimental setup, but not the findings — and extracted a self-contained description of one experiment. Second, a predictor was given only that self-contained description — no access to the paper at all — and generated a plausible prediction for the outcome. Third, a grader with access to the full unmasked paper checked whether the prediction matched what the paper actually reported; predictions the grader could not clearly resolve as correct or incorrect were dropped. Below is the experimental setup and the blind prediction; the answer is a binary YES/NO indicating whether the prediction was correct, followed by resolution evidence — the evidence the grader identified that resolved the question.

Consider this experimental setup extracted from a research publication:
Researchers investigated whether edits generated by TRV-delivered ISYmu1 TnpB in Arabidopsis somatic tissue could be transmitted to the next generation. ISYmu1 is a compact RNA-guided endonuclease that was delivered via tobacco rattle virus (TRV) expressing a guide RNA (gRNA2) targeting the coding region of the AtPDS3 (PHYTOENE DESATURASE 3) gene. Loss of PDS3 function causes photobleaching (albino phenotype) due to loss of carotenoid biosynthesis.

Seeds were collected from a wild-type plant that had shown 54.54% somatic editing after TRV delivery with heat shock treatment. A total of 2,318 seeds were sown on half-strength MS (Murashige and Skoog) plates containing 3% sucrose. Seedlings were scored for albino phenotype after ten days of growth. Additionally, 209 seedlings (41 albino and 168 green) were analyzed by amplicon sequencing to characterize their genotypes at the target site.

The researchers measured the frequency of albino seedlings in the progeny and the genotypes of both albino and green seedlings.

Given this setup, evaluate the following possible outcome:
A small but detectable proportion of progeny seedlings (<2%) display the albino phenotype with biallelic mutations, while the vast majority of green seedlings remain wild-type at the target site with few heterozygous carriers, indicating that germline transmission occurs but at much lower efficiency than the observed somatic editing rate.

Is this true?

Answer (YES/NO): NO